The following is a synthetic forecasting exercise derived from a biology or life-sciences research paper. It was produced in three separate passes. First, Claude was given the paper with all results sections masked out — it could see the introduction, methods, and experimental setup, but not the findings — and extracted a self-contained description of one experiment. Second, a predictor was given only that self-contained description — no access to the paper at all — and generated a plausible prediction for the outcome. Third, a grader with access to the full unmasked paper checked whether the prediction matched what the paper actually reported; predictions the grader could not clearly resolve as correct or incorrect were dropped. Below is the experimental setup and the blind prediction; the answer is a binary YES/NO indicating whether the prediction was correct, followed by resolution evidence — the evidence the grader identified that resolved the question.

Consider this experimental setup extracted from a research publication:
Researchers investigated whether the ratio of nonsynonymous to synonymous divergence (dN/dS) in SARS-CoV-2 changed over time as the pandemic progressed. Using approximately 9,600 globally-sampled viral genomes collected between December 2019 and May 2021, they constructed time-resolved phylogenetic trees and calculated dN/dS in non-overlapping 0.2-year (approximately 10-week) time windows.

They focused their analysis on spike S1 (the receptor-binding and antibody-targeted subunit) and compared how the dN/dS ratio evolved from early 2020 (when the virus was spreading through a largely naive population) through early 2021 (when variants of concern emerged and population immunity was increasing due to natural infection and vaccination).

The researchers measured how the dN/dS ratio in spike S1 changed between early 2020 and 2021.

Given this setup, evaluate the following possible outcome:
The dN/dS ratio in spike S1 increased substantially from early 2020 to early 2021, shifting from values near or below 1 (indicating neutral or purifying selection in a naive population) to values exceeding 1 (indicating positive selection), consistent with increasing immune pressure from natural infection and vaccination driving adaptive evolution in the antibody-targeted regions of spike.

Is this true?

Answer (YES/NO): YES